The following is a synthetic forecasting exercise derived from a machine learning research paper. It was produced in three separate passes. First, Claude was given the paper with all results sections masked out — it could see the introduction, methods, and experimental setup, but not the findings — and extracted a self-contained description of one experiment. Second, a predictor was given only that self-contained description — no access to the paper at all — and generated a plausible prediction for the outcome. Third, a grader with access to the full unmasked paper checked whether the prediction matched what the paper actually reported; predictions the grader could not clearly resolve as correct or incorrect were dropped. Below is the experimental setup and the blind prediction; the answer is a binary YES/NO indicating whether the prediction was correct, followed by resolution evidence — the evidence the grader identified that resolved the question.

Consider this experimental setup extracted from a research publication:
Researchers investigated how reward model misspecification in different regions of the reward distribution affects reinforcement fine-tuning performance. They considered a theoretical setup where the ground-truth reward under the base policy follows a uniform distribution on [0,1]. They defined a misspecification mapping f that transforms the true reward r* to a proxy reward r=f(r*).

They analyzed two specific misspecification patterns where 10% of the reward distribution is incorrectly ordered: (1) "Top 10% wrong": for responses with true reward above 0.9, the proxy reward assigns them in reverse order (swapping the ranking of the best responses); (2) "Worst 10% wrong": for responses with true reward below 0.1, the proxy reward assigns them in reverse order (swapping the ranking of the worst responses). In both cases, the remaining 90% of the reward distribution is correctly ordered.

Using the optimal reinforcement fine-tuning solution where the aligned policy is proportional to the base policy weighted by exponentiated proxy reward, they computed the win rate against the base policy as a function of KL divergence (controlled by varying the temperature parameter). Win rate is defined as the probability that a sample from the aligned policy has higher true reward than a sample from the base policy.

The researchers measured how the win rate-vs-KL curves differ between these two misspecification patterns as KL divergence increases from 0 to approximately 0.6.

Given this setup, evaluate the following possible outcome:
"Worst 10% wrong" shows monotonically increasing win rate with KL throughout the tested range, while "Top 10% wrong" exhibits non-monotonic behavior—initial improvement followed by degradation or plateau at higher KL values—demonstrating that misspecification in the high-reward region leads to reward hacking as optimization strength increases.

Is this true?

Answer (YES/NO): YES